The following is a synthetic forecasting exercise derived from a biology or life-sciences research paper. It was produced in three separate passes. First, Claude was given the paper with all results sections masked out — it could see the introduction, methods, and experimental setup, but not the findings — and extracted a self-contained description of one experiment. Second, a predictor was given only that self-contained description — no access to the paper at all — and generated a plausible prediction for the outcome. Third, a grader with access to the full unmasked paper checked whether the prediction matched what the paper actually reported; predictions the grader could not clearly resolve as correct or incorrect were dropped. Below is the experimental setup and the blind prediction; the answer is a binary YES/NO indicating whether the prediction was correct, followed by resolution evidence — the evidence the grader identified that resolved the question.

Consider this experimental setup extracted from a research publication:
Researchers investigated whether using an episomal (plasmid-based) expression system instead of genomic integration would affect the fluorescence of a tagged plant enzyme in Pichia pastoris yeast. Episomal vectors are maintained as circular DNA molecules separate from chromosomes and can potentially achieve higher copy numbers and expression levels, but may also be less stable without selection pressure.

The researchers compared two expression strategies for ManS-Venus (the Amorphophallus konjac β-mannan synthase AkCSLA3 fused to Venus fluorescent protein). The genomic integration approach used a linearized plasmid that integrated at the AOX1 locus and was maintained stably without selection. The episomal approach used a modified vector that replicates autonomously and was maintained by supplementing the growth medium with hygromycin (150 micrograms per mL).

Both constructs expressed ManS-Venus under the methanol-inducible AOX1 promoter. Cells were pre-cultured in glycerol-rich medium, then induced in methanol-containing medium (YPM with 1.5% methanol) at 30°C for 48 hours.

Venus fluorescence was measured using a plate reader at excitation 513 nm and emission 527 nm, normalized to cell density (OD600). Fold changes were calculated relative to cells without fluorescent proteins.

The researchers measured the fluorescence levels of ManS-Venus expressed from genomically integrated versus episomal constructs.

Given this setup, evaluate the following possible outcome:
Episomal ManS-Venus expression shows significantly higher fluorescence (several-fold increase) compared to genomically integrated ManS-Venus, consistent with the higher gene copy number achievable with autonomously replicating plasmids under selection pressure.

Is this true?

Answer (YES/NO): NO